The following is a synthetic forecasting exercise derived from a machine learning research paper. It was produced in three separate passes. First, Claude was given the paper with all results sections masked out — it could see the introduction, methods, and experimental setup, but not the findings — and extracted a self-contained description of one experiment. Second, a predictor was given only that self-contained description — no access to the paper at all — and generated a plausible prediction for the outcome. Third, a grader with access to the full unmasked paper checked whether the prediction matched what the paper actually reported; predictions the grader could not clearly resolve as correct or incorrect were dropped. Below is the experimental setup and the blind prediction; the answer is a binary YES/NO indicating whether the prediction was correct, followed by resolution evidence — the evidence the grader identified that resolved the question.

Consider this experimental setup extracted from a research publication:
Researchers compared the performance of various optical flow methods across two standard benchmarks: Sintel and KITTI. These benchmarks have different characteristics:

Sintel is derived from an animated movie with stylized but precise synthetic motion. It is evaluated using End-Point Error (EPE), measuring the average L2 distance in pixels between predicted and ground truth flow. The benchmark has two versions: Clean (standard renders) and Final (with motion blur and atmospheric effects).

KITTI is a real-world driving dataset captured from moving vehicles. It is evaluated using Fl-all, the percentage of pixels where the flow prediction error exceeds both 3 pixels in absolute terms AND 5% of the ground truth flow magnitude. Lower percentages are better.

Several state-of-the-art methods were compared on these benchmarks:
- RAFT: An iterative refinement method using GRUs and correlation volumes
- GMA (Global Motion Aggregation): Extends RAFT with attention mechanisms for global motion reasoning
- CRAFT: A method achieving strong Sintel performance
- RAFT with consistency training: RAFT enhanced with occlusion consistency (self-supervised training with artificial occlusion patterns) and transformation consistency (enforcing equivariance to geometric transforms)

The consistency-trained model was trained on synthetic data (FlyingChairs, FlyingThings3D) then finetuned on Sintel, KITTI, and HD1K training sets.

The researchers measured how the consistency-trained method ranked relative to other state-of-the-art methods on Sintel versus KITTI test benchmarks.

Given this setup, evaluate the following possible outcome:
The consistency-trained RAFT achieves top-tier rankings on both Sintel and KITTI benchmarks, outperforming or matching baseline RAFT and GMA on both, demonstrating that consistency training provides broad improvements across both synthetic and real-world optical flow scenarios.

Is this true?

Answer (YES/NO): NO